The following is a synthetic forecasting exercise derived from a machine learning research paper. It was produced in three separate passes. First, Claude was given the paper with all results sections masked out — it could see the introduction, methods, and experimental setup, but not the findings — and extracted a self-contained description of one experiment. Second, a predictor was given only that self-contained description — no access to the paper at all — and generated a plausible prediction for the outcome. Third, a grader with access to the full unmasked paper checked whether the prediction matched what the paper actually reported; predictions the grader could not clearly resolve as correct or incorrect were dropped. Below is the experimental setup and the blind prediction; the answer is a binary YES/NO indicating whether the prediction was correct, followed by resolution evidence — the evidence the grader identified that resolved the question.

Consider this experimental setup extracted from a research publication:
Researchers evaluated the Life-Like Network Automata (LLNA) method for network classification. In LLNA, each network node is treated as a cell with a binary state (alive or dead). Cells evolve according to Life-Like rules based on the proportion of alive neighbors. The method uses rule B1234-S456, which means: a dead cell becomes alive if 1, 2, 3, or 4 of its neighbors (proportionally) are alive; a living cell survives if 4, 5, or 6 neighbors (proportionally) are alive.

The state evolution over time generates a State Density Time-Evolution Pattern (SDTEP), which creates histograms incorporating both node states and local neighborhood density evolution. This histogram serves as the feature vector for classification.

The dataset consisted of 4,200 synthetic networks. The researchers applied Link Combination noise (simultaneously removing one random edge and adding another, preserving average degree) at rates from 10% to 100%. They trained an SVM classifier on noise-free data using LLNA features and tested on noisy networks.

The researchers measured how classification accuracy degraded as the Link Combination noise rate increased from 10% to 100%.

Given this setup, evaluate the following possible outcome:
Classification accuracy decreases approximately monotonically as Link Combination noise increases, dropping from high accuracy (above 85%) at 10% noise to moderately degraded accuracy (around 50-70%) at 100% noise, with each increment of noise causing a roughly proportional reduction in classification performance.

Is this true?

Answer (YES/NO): NO